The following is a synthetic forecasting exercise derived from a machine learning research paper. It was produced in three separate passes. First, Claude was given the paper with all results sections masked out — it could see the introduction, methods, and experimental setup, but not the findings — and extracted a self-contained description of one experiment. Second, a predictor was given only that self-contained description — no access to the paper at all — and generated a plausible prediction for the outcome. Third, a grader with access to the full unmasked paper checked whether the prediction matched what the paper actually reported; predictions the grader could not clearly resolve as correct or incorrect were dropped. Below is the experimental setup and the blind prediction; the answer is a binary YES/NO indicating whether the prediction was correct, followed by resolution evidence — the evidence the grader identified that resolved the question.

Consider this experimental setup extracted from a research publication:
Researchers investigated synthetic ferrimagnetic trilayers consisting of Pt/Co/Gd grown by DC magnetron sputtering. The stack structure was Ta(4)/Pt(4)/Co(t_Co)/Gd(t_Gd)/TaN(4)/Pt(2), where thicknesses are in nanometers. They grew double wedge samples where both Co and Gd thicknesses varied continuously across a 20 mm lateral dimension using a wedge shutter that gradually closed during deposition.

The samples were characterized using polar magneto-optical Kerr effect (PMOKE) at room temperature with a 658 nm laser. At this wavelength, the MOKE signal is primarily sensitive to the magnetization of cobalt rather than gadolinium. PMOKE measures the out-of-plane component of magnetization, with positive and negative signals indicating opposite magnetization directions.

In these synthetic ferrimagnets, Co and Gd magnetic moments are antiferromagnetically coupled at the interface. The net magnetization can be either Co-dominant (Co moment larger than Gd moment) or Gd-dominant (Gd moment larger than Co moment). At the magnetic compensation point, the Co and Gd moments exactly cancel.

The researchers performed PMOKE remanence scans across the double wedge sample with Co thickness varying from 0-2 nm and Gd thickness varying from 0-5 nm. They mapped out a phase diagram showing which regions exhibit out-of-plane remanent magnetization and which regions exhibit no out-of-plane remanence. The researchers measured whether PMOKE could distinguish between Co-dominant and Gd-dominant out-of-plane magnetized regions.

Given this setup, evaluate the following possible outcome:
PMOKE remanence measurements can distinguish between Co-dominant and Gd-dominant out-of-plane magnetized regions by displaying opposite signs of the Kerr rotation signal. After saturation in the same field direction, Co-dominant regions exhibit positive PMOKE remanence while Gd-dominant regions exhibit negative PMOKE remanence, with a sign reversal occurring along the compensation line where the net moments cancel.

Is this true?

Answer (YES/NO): YES